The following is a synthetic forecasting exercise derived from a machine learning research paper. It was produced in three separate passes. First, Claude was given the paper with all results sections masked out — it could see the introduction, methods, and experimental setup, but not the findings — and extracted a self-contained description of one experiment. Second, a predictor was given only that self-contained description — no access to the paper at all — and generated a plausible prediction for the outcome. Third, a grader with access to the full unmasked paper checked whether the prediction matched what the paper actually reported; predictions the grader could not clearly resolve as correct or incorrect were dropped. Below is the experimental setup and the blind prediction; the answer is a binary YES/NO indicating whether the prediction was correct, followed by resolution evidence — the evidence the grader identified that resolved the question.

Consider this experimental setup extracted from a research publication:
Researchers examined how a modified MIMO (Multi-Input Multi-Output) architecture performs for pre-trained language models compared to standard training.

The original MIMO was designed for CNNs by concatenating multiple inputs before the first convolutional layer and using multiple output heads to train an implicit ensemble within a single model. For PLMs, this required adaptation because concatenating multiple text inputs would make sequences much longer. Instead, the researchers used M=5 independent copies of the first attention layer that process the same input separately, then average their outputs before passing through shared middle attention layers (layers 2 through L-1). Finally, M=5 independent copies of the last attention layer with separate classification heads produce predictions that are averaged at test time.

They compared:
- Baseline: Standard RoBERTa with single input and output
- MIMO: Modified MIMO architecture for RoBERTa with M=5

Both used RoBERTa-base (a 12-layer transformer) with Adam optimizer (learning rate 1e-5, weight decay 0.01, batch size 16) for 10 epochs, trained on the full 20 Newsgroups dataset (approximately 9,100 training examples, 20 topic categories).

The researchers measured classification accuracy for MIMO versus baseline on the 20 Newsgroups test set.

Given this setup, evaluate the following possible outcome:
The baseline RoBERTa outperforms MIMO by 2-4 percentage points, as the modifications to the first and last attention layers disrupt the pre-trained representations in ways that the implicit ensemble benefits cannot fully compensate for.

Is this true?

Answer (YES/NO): NO